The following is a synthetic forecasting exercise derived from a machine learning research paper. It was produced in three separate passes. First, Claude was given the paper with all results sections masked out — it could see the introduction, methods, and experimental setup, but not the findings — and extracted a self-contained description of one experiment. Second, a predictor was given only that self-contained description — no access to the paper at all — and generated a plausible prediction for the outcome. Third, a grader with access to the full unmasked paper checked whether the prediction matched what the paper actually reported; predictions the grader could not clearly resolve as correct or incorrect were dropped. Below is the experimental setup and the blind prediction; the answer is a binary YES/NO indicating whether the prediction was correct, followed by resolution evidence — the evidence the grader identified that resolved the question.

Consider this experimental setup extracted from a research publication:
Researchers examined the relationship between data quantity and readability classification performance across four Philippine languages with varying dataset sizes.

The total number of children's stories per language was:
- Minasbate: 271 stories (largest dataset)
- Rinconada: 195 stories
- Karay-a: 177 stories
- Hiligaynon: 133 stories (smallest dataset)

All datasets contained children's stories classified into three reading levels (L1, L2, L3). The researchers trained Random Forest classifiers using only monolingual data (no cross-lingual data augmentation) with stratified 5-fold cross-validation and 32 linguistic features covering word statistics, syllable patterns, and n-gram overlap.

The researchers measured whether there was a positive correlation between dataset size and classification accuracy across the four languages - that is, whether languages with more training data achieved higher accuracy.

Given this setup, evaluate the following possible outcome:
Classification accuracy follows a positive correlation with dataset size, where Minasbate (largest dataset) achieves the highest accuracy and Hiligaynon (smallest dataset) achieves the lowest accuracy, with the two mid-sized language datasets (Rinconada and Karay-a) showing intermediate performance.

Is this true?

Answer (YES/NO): NO